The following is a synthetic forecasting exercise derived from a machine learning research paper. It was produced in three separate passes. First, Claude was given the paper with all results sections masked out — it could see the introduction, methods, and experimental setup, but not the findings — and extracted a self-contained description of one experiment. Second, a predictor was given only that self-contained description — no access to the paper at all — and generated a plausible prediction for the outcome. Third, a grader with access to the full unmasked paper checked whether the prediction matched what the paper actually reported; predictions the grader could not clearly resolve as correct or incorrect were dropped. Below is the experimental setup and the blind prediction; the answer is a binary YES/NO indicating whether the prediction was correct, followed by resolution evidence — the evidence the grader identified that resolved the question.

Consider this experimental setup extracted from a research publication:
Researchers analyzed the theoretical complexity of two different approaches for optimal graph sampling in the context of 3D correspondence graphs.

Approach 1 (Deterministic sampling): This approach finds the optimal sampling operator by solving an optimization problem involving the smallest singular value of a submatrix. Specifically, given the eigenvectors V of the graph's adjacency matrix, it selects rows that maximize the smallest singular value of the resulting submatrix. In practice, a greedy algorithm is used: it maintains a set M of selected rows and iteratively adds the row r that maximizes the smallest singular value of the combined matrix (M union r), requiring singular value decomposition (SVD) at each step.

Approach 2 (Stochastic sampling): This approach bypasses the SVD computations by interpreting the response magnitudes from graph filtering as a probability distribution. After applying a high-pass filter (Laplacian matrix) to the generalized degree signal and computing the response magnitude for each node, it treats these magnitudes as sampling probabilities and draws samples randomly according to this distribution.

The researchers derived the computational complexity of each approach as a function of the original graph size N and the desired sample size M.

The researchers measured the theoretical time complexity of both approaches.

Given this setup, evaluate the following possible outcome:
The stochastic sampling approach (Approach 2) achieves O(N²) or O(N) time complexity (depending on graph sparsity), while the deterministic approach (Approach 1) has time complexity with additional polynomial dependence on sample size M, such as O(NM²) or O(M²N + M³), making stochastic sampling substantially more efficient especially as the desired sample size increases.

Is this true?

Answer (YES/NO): NO